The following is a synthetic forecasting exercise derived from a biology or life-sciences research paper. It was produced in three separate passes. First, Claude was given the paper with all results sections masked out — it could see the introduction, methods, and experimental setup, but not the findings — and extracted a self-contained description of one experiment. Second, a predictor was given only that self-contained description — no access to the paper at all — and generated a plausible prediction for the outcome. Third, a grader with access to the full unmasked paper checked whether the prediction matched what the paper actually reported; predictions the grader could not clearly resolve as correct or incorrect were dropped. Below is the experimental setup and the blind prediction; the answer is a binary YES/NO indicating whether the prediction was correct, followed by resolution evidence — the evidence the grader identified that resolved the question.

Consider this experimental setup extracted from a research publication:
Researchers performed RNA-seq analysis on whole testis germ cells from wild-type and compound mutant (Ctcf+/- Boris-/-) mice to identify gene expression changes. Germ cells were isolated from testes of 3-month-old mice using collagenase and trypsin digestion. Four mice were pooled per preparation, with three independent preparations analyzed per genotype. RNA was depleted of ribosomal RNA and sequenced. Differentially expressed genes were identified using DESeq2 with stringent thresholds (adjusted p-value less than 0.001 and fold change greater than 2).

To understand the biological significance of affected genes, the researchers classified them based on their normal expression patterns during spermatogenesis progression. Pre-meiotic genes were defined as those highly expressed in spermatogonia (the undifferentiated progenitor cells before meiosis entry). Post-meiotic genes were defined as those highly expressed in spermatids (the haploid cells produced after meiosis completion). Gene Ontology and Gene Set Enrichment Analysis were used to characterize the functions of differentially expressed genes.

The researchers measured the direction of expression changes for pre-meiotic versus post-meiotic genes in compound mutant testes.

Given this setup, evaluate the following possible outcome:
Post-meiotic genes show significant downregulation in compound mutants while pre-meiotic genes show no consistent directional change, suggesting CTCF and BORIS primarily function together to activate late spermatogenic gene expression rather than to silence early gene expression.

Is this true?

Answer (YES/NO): NO